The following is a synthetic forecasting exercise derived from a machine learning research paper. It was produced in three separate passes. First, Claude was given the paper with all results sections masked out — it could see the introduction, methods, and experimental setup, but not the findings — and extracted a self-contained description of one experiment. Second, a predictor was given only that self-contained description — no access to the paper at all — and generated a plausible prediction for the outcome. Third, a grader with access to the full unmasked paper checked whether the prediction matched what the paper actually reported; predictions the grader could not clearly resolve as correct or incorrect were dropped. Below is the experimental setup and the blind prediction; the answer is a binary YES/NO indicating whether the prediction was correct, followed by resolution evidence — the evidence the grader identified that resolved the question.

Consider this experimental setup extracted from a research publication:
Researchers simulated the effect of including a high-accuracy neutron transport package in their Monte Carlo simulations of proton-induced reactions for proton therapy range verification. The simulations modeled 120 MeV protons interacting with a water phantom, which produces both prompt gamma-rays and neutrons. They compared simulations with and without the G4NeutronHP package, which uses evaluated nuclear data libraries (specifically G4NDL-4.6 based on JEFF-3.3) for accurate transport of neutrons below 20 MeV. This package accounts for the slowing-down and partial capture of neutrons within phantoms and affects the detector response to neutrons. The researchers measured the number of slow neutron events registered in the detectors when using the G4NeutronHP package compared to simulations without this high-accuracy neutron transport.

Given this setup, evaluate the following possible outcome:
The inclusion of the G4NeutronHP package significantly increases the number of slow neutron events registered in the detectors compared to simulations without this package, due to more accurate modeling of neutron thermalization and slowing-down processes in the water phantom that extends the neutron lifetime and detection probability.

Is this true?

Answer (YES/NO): YES